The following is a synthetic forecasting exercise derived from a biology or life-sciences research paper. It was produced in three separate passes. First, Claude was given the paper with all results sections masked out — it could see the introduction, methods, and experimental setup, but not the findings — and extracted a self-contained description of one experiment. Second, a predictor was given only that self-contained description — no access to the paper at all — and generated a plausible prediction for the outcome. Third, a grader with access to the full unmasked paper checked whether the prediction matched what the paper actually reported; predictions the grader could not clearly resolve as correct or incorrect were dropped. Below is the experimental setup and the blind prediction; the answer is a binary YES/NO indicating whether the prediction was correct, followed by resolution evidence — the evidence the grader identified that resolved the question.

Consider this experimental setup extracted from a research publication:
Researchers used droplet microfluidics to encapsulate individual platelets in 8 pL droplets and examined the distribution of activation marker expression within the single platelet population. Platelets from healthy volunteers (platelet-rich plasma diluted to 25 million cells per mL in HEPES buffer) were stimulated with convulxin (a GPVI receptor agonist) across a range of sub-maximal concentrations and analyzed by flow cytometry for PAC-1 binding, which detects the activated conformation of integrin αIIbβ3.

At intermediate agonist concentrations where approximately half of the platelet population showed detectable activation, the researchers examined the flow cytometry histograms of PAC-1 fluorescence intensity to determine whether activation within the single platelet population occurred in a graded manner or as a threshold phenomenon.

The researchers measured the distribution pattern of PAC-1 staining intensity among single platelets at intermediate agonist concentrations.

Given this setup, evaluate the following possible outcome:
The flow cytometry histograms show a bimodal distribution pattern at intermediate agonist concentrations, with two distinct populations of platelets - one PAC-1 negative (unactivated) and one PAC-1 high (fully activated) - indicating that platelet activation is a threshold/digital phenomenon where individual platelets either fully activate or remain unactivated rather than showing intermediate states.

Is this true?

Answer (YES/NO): YES